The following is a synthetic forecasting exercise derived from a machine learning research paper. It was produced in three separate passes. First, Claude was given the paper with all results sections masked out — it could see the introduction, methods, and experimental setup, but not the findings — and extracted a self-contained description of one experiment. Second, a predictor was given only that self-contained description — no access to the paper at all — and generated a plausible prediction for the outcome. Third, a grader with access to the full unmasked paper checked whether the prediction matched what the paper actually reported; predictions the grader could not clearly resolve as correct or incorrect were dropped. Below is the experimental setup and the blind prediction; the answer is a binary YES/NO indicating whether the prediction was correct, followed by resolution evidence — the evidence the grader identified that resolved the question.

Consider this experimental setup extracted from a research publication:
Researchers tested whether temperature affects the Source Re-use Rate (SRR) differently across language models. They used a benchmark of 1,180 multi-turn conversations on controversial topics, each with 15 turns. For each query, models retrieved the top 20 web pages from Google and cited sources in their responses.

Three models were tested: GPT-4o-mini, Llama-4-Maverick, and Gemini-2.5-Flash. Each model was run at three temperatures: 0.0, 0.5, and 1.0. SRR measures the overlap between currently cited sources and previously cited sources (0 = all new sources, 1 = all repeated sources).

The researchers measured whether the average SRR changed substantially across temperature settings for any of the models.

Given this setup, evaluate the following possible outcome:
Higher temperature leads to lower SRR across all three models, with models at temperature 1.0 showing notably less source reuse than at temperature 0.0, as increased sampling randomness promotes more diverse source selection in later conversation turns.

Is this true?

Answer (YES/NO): NO